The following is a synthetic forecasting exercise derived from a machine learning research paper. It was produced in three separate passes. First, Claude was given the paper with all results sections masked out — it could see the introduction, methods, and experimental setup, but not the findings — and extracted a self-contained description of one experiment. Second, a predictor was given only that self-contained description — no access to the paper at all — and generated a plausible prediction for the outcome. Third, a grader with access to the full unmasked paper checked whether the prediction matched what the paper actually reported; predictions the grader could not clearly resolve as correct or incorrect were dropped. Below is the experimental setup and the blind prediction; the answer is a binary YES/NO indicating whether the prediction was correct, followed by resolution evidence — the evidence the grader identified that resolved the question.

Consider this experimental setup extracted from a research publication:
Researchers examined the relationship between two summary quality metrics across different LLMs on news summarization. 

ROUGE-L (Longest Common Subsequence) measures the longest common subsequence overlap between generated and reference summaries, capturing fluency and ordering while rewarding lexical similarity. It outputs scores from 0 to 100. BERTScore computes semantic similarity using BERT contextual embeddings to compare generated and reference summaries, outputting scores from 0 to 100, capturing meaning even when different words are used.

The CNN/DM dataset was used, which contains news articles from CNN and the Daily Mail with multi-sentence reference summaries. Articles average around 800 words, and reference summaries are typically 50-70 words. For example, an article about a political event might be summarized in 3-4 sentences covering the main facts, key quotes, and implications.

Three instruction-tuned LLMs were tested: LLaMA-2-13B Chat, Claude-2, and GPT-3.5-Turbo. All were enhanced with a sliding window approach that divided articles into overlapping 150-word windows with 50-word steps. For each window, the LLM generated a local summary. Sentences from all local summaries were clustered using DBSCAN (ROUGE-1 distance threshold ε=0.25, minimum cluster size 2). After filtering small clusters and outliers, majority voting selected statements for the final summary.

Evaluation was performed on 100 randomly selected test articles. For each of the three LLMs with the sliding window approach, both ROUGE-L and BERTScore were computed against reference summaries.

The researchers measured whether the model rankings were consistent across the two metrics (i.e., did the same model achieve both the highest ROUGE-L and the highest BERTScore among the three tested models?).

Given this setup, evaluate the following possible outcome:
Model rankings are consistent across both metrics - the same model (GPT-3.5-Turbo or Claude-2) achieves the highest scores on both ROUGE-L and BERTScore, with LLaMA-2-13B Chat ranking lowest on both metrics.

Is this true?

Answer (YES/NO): YES